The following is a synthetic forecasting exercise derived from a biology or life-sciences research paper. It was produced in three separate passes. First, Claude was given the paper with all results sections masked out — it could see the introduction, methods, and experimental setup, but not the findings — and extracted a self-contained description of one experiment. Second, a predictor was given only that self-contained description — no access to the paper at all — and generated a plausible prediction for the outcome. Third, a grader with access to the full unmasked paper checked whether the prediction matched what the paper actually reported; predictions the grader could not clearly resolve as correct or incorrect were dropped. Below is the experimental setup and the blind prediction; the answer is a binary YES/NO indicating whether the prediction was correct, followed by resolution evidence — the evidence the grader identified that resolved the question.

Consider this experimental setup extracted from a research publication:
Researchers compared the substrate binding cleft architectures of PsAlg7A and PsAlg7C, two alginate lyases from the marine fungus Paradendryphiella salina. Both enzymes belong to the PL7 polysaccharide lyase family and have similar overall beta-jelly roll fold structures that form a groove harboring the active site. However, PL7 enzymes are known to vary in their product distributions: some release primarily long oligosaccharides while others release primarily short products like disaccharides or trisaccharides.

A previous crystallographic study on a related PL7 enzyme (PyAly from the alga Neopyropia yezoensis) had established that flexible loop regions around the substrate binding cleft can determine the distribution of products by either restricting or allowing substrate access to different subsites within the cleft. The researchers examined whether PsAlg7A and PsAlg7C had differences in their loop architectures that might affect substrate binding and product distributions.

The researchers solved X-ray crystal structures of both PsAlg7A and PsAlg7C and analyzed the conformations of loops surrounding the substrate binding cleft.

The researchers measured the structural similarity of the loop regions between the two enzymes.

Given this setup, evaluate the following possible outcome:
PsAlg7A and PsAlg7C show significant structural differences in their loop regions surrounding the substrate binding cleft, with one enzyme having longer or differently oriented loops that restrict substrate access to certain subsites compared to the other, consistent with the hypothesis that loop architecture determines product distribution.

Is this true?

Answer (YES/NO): NO